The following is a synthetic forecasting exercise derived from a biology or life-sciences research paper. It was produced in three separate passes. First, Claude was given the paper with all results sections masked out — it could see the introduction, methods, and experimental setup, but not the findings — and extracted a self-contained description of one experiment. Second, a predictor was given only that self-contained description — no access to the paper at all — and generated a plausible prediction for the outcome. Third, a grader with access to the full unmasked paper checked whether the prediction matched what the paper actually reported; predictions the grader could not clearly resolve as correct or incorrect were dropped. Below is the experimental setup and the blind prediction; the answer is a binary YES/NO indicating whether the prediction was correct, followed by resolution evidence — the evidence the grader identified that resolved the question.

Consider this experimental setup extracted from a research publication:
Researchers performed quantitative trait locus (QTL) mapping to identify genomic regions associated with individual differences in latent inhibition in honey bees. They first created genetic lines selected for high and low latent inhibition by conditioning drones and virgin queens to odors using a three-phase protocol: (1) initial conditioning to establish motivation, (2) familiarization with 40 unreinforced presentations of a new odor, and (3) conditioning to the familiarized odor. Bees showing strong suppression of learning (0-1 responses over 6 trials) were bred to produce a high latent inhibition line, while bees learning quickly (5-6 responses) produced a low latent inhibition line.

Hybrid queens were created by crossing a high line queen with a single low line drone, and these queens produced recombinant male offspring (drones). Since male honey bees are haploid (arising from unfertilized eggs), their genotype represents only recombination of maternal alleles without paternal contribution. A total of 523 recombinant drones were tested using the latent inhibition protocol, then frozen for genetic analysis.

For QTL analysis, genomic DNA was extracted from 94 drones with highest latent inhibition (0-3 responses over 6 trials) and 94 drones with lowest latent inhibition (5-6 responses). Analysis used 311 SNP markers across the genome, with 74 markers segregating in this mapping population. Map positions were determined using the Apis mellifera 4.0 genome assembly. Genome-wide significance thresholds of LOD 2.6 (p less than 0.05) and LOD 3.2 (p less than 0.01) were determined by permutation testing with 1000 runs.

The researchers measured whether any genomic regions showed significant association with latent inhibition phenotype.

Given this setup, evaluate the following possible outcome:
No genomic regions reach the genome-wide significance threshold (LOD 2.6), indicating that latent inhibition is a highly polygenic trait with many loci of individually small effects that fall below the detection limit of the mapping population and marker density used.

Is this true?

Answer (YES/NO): NO